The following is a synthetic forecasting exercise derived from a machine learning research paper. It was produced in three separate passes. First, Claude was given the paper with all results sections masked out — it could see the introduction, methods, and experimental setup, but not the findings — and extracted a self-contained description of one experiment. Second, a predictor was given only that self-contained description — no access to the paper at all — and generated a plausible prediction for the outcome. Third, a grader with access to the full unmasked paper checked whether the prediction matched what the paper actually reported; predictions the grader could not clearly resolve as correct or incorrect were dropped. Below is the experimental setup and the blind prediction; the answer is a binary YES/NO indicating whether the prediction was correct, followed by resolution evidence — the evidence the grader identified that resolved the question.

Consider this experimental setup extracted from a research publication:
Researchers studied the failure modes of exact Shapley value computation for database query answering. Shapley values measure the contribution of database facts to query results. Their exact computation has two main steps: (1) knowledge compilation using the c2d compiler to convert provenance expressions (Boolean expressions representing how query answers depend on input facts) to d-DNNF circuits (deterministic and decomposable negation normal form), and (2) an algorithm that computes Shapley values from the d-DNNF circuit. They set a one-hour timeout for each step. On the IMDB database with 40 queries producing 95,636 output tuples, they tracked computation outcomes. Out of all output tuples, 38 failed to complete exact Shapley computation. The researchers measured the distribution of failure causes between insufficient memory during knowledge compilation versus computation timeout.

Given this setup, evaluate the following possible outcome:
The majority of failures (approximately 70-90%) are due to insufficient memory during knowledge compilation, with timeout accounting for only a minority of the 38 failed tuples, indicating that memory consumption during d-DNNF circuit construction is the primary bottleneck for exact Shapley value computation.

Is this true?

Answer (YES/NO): NO